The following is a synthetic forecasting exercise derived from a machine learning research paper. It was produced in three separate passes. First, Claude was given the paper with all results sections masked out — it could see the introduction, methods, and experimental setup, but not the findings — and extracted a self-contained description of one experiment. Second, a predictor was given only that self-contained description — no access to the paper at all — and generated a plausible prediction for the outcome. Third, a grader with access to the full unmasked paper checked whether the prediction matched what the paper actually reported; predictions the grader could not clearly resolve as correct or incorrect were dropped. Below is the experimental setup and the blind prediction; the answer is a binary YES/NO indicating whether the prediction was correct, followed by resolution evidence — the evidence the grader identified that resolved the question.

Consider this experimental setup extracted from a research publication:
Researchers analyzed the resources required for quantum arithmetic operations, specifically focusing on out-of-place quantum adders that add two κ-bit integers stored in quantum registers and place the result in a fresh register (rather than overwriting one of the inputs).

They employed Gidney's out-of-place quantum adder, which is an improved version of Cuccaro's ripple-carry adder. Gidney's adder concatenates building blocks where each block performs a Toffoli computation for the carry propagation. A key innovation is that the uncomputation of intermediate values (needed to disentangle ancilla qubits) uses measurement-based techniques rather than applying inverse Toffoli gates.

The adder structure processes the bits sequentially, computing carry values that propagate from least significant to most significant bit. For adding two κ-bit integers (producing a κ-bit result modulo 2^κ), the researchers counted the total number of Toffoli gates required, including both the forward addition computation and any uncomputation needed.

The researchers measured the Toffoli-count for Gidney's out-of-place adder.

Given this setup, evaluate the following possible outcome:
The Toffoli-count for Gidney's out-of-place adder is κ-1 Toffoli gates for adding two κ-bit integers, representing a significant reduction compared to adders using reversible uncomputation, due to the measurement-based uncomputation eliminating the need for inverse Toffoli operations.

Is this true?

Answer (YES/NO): YES